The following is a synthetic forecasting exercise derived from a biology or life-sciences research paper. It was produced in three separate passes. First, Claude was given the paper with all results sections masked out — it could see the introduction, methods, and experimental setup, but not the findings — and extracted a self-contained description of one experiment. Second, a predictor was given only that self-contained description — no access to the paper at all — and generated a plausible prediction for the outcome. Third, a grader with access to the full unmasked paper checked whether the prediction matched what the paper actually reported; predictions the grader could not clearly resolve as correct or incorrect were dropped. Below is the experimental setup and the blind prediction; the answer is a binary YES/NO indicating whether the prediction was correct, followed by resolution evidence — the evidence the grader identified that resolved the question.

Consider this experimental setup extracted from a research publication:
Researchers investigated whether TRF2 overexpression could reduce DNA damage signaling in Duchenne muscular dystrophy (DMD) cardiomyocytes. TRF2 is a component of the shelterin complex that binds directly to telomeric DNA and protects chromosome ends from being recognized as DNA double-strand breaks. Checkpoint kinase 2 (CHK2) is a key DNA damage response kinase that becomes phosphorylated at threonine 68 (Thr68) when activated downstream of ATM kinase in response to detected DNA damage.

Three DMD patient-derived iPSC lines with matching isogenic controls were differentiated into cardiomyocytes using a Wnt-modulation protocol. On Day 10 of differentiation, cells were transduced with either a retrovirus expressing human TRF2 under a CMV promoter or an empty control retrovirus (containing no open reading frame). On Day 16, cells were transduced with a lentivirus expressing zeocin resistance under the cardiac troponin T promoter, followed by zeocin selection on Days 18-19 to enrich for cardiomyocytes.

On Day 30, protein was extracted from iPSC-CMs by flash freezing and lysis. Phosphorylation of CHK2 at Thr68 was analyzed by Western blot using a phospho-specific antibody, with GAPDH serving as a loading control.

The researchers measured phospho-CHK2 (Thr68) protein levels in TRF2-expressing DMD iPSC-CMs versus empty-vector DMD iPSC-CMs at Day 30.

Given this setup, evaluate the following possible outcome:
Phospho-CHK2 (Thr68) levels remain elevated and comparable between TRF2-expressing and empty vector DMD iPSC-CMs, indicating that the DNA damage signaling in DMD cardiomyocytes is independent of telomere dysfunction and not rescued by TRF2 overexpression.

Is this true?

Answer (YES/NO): NO